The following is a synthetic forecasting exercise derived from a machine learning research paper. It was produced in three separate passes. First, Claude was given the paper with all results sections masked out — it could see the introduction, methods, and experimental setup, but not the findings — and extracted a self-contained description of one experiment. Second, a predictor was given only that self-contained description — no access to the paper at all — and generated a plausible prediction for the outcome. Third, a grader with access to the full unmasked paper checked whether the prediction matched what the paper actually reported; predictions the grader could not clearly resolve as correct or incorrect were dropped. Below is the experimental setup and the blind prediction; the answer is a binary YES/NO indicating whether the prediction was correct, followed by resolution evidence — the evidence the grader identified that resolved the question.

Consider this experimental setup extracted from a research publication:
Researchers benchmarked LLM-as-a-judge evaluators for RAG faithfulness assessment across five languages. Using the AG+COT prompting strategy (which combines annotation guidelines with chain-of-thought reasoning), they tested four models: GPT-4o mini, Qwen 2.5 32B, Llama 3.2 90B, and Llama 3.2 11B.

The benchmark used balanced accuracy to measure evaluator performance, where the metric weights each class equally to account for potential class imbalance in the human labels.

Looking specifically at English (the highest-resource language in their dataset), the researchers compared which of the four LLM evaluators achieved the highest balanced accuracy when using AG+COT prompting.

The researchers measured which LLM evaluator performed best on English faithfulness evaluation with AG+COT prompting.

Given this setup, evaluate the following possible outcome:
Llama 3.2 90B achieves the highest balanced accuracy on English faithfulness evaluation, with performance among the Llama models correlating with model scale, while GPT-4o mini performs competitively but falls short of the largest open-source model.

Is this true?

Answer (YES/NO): NO